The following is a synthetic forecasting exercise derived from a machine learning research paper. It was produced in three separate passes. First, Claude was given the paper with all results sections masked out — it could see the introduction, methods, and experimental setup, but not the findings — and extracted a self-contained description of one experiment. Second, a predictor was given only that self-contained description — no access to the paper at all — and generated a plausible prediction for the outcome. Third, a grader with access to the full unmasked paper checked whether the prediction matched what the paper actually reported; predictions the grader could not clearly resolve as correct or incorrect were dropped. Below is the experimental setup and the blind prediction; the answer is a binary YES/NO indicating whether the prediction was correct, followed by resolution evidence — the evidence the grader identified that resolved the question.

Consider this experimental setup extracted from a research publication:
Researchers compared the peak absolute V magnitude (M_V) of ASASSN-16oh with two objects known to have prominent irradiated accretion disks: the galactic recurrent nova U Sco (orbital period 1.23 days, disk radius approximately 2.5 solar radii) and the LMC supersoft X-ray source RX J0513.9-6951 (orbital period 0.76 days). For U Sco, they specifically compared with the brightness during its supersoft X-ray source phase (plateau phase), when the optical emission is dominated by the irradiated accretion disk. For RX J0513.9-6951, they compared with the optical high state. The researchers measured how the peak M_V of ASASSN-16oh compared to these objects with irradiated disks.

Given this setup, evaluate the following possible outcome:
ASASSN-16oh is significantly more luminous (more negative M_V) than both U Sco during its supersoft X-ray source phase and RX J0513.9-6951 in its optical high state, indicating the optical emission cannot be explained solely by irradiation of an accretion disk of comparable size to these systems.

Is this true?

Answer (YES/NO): NO